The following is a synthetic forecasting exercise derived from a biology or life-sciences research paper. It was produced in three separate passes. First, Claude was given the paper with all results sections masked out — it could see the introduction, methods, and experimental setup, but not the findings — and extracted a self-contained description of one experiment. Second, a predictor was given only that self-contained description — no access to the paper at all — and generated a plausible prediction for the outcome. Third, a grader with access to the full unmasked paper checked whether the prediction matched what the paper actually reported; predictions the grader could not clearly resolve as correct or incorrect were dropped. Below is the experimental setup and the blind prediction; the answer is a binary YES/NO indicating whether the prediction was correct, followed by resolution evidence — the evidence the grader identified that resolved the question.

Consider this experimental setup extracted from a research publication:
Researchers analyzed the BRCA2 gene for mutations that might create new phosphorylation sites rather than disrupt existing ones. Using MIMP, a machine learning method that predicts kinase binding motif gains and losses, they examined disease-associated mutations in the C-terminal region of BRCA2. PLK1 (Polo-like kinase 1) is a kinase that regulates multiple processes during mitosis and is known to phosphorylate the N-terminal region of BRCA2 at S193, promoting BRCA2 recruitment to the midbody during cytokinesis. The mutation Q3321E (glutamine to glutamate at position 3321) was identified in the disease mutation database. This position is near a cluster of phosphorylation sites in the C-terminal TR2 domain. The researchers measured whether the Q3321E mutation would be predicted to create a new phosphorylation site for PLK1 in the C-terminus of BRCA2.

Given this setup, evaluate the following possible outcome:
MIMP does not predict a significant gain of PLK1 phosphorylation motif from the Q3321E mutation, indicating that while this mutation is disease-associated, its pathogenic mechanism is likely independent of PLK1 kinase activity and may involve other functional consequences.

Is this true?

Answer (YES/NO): NO